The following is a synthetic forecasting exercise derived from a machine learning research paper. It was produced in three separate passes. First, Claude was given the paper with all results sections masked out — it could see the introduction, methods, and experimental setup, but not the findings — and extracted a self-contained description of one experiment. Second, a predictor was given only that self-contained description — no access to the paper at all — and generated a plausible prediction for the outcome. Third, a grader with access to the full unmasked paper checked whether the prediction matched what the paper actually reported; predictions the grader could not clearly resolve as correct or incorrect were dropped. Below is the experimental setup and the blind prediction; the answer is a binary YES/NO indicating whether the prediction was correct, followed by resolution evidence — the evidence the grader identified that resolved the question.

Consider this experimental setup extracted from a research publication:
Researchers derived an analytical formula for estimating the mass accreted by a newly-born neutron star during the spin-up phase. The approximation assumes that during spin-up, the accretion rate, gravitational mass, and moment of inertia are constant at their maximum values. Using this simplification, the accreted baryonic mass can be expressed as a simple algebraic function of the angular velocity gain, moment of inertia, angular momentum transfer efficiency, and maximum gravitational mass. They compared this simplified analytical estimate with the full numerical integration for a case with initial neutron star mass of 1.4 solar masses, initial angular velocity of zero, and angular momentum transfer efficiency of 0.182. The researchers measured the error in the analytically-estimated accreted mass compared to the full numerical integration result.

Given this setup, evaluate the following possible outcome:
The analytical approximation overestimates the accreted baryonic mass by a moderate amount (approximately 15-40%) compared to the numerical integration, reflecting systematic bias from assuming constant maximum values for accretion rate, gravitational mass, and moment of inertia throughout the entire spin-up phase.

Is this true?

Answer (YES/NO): NO